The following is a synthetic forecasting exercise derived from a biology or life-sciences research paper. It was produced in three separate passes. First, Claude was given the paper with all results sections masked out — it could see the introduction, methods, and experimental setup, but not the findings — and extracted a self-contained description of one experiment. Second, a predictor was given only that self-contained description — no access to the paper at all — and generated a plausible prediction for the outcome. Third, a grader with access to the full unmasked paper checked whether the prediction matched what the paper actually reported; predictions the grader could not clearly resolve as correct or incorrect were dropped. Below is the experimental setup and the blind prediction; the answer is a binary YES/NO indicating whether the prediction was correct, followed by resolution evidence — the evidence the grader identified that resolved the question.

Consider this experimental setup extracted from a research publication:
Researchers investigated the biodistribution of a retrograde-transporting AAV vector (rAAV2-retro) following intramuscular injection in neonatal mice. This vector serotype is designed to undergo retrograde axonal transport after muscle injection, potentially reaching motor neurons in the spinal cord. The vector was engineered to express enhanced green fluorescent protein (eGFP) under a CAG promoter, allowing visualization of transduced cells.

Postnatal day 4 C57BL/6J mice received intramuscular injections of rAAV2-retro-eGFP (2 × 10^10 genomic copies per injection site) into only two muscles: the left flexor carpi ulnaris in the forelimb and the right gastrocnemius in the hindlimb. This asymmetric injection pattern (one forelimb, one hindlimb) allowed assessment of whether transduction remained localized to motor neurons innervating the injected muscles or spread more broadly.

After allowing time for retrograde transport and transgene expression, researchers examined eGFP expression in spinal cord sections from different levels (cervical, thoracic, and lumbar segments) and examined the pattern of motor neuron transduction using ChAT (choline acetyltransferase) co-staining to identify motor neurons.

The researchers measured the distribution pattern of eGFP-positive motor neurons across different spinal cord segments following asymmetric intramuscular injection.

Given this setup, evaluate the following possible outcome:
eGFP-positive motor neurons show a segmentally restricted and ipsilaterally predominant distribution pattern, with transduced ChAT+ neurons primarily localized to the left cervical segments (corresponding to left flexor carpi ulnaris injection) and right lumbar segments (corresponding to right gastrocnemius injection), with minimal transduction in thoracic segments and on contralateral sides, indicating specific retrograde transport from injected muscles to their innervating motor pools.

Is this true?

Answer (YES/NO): NO